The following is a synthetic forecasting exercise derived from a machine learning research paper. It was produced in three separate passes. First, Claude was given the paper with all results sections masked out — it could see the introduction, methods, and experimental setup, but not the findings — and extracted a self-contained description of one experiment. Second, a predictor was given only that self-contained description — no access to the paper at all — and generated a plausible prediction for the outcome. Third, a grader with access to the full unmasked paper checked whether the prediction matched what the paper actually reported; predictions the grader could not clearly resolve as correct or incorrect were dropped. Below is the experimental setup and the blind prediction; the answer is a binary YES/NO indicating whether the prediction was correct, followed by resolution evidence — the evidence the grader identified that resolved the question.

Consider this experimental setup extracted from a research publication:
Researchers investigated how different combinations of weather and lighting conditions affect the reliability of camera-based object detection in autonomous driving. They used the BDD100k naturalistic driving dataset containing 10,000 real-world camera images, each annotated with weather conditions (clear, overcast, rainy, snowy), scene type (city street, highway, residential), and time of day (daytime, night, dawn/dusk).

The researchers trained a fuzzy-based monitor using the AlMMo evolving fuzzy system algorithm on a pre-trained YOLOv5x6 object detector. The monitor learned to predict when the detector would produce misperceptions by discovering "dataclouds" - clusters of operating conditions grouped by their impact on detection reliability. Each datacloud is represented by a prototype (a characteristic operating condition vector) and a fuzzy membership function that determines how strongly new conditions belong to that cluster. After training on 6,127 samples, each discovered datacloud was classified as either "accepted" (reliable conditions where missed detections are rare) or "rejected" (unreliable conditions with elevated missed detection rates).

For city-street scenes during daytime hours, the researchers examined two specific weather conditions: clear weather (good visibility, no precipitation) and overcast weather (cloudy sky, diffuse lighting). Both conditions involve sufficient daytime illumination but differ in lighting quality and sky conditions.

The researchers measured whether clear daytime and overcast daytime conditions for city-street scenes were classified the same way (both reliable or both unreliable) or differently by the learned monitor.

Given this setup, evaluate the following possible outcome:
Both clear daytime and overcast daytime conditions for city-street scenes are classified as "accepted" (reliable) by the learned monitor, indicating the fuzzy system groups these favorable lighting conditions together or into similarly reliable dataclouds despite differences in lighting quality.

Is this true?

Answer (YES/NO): NO